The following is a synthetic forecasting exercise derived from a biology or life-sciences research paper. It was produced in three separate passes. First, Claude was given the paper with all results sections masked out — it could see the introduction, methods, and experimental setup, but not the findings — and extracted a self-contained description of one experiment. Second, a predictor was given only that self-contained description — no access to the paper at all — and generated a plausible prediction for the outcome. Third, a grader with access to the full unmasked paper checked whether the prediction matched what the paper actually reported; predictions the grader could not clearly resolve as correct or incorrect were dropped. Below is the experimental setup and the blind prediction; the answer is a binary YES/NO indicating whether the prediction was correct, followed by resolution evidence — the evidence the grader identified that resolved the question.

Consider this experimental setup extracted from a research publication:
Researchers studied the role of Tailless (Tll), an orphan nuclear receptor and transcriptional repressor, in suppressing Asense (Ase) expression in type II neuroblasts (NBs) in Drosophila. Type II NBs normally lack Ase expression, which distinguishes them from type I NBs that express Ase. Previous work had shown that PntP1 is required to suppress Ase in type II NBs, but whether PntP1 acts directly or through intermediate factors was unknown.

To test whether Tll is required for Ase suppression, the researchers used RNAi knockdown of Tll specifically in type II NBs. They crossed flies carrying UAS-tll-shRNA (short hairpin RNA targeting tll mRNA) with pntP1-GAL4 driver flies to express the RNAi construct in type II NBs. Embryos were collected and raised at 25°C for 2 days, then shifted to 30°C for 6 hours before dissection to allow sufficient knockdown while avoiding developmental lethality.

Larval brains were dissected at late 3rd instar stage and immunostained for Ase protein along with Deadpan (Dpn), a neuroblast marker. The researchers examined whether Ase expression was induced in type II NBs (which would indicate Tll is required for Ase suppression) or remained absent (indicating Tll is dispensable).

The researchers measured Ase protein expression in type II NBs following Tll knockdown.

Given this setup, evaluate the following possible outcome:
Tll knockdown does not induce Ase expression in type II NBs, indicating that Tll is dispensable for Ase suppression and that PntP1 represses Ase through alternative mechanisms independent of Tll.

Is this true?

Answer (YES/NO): NO